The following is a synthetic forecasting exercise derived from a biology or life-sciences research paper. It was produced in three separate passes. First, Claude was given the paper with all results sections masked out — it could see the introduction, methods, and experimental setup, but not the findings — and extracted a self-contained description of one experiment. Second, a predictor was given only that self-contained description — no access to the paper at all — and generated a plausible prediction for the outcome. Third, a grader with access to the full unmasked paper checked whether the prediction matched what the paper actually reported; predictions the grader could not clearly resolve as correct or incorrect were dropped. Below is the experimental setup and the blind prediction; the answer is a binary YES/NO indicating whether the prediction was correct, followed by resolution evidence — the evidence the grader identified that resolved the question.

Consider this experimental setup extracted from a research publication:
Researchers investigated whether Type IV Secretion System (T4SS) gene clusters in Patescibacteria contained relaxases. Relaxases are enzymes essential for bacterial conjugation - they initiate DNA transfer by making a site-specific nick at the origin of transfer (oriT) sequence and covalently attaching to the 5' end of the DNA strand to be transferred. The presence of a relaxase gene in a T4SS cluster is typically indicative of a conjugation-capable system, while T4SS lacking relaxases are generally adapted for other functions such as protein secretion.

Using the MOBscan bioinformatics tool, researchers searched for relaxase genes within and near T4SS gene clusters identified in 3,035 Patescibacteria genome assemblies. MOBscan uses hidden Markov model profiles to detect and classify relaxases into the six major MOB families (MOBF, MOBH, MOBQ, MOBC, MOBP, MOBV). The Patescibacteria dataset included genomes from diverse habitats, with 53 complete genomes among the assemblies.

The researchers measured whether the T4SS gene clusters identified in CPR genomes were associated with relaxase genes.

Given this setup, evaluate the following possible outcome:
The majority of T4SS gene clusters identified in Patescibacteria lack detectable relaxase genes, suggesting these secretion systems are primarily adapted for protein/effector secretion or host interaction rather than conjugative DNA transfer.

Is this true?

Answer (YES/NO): YES